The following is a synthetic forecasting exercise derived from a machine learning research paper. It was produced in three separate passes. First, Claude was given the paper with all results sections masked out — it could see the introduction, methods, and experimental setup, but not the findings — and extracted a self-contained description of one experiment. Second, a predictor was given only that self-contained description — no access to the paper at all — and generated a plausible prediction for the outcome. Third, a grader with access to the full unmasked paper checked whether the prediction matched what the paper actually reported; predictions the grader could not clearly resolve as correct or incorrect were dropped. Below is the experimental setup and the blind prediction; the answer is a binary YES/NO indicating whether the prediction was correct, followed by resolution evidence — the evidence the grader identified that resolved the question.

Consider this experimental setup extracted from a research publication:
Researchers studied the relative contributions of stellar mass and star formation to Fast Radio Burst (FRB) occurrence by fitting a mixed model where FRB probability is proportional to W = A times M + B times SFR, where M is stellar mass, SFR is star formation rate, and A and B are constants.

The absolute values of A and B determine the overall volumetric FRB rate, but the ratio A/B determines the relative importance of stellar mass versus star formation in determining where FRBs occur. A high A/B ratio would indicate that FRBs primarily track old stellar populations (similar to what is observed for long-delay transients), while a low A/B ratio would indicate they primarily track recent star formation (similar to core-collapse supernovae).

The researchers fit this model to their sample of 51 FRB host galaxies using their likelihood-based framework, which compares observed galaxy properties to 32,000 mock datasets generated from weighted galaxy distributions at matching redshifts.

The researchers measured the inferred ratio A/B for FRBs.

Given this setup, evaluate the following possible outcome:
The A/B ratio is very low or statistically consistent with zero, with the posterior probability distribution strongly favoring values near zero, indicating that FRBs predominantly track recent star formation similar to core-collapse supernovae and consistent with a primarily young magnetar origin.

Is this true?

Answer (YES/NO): NO